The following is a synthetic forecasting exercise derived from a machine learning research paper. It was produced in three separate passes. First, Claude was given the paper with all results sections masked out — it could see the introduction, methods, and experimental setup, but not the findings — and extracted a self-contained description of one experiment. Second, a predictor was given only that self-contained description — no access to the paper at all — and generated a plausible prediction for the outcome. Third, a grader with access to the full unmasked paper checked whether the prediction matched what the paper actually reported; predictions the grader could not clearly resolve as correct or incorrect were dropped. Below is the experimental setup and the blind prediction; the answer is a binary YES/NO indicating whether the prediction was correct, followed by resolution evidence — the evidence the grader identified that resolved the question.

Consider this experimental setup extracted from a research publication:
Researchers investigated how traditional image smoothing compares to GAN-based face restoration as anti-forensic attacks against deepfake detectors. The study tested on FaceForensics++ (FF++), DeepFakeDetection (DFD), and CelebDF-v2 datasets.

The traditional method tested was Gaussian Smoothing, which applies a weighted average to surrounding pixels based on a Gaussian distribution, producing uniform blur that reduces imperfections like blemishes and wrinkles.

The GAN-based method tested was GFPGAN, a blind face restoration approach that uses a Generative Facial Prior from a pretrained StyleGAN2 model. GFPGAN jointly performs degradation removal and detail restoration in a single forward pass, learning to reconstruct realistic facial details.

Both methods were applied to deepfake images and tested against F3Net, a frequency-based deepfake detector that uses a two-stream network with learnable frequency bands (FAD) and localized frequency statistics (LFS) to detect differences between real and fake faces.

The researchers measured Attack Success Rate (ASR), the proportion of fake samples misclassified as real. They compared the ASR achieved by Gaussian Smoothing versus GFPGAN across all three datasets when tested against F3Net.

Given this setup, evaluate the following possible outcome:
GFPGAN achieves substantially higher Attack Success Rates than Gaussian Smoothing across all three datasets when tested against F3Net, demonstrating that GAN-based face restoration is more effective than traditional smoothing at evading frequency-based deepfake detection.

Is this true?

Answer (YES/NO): YES